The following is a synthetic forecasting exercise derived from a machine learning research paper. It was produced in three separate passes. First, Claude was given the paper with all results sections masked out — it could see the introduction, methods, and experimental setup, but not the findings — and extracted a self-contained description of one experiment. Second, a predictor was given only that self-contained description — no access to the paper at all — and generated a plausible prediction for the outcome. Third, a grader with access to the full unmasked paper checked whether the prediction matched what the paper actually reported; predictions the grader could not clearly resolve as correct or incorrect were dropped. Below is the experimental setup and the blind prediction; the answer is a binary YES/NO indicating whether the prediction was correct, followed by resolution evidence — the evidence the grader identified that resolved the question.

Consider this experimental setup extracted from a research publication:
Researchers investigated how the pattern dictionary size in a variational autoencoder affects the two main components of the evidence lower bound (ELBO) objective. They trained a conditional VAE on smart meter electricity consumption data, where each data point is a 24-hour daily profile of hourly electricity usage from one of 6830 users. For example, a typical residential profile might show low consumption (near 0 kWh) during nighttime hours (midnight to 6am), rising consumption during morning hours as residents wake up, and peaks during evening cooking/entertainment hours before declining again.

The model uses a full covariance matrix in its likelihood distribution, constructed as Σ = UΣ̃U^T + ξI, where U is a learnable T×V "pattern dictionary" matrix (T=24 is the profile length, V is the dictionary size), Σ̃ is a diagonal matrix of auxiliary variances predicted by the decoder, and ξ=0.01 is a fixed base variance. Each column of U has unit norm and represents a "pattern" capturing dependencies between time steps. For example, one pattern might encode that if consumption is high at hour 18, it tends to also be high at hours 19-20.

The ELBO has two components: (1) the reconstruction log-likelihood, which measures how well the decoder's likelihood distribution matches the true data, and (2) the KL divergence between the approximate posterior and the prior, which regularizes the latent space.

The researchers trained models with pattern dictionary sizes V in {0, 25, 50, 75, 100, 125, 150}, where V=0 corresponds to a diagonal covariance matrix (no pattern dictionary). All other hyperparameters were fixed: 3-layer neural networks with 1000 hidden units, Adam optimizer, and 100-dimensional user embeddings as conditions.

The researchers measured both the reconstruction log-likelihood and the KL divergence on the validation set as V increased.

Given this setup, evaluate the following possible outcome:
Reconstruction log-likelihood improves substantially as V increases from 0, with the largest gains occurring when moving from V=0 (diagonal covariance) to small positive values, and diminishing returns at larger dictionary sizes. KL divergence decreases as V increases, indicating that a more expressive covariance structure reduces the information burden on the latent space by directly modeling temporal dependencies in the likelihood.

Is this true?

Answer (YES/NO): NO